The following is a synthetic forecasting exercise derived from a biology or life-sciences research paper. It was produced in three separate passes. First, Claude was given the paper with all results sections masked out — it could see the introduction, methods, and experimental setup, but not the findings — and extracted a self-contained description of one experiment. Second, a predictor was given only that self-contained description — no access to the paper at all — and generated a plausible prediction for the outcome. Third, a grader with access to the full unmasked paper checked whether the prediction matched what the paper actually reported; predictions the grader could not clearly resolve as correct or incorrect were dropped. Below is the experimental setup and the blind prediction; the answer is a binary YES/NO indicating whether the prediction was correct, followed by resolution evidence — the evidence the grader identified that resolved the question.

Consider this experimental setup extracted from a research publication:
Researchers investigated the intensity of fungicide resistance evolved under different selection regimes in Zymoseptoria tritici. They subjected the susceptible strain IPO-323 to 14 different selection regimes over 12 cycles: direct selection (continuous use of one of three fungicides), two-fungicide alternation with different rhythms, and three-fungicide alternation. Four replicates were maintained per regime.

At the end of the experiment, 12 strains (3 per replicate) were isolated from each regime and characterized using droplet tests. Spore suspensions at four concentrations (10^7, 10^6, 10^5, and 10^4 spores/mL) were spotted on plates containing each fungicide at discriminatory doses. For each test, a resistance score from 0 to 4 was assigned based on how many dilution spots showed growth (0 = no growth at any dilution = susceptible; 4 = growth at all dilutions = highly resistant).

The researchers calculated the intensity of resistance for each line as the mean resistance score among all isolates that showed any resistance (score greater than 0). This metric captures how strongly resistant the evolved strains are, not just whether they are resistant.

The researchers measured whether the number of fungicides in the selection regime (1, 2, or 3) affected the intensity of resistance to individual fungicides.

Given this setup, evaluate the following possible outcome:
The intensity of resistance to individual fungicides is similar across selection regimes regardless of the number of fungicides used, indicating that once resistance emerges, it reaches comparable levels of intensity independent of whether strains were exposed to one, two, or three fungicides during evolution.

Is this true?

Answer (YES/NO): NO